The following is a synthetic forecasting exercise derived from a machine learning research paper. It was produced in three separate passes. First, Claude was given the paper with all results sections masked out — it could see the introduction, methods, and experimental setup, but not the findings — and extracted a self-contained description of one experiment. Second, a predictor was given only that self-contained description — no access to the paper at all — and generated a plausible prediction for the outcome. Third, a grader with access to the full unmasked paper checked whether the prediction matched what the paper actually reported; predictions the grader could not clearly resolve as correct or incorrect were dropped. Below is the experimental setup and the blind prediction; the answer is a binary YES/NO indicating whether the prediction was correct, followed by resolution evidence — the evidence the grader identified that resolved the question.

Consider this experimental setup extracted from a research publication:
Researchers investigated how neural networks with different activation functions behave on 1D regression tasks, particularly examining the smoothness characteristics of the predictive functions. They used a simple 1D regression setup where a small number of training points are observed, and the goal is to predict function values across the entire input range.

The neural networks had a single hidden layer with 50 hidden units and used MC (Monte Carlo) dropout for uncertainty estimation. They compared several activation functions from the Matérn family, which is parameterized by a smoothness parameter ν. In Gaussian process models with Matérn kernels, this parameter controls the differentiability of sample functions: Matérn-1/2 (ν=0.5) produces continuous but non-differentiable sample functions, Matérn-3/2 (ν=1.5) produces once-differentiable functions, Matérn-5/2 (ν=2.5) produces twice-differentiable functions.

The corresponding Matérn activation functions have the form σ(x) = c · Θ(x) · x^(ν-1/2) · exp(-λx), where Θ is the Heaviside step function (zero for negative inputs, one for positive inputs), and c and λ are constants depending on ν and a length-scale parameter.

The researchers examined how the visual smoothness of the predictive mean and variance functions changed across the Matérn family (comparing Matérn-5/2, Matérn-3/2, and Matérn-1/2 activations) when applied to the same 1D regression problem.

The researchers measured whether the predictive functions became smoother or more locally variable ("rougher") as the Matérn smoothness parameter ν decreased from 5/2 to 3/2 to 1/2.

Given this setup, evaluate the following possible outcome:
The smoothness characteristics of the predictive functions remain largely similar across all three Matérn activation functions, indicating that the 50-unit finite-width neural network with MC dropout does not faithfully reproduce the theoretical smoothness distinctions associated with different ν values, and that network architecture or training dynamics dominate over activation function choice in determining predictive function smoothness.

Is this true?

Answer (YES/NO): NO